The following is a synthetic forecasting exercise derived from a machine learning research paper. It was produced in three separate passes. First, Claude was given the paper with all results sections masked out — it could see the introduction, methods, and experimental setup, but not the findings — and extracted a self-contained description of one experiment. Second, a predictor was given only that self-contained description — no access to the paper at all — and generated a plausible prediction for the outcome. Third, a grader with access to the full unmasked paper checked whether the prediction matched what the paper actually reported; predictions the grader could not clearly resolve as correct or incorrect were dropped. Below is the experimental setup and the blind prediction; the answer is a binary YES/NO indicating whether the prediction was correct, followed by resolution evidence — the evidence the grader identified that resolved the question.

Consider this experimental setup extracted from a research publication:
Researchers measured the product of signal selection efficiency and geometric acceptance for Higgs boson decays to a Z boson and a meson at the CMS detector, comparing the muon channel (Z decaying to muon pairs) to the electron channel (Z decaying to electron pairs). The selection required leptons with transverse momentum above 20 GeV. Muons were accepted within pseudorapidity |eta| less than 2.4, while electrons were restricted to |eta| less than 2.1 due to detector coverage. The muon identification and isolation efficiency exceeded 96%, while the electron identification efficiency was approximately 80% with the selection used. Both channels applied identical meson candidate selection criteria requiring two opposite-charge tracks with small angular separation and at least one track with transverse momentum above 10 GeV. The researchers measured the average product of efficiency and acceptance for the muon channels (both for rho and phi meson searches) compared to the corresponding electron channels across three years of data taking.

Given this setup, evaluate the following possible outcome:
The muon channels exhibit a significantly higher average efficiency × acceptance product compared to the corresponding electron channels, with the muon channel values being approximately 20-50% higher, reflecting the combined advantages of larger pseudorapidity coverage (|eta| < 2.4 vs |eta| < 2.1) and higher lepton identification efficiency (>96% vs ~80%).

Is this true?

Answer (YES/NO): NO